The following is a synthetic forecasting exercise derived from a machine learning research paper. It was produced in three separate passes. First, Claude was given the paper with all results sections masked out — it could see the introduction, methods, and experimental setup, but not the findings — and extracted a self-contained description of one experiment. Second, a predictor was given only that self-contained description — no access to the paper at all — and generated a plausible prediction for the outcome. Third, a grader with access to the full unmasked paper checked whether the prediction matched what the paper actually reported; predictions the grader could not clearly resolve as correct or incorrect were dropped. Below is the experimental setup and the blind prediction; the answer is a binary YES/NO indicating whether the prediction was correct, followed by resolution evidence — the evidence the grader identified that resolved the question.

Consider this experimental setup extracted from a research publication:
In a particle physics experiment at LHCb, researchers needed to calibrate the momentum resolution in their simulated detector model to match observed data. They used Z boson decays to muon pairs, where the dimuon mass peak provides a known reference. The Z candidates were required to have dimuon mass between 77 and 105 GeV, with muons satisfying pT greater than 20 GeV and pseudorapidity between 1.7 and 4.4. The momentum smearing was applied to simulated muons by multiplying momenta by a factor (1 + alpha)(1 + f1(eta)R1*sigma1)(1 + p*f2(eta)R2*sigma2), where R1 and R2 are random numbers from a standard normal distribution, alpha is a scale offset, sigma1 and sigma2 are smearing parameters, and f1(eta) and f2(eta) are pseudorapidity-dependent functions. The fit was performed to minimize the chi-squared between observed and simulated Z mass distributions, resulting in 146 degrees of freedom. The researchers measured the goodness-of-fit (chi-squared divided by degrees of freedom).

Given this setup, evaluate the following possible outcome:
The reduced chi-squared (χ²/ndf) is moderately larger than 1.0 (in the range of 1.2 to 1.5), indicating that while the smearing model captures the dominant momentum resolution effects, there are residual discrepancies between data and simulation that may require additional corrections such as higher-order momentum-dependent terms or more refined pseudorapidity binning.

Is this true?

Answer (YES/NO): NO